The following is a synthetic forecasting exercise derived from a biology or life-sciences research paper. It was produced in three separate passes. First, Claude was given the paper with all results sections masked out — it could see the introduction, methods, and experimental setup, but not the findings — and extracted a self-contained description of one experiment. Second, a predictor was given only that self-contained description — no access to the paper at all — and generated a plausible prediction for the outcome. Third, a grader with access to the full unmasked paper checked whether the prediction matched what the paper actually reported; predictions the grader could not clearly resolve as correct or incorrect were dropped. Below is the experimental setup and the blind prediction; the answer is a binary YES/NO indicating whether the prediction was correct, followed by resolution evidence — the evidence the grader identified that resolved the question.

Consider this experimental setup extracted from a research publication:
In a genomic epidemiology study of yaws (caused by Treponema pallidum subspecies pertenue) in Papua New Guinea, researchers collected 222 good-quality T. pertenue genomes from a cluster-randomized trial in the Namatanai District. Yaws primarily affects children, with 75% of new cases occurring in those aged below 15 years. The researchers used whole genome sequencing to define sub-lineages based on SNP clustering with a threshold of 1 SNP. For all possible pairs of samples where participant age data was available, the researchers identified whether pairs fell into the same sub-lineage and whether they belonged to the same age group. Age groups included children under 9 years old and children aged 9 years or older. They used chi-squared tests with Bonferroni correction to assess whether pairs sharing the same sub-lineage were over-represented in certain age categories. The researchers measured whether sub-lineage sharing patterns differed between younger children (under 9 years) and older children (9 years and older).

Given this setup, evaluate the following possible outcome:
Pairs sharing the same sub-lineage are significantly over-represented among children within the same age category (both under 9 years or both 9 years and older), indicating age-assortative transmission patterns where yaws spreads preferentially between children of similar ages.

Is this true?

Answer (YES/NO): NO